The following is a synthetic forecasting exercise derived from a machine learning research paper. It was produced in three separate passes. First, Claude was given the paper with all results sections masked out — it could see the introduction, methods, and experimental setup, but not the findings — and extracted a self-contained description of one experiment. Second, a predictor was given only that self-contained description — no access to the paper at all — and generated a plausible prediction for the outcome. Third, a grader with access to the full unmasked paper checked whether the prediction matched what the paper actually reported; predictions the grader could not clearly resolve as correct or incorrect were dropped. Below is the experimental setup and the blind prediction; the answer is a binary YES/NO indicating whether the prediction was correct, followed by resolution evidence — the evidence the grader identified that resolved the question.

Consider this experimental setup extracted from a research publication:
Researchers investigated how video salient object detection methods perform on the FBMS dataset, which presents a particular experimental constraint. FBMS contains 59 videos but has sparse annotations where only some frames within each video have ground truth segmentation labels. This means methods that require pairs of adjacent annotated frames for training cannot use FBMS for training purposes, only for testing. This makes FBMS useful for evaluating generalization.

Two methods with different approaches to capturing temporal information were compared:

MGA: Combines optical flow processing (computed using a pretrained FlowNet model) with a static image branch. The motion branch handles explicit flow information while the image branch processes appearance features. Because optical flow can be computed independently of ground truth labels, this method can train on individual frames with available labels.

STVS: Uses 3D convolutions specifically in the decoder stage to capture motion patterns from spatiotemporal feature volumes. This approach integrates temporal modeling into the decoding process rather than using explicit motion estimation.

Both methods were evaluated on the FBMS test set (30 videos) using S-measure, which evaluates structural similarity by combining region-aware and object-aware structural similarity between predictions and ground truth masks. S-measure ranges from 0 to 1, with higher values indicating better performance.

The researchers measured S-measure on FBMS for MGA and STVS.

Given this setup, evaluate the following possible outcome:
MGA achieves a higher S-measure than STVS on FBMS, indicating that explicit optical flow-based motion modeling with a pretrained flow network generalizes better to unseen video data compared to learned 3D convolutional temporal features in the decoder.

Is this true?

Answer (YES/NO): YES